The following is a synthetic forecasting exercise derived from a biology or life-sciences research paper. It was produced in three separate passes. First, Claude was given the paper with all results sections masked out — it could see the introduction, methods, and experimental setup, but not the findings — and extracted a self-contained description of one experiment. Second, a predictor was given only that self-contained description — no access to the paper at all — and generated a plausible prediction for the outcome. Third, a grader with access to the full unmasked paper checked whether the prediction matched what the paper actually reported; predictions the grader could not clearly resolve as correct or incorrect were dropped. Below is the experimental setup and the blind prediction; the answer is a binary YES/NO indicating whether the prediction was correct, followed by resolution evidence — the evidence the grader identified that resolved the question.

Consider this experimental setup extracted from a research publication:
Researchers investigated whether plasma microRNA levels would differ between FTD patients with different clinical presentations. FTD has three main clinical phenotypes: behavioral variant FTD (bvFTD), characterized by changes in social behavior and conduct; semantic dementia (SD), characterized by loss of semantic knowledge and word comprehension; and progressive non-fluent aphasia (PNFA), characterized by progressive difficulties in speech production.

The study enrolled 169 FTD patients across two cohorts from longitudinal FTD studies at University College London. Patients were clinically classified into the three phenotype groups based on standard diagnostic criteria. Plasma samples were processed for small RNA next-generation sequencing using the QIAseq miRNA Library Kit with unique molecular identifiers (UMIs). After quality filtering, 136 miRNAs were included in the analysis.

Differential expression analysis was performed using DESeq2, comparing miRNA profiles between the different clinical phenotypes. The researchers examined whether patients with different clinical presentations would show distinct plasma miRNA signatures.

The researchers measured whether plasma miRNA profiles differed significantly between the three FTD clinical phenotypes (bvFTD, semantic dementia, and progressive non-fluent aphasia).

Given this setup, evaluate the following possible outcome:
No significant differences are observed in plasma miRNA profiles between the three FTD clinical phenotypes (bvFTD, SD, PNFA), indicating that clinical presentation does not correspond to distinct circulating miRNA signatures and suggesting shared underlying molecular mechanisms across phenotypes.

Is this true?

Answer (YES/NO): NO